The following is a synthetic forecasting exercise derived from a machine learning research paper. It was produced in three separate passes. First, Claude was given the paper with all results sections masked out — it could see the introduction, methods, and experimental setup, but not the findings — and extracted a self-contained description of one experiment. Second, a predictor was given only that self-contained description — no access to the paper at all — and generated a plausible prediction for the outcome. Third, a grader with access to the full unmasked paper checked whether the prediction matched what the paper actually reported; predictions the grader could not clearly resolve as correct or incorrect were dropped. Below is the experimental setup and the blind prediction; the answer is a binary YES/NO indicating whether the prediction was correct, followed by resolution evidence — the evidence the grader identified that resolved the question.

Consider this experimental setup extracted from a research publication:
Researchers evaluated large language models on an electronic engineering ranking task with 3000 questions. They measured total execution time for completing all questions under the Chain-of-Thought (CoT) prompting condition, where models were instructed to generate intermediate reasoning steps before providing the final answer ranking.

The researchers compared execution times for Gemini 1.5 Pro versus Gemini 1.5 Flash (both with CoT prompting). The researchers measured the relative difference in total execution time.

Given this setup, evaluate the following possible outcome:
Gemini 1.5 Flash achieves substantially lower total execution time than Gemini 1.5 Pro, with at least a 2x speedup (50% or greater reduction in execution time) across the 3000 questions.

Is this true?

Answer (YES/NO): YES